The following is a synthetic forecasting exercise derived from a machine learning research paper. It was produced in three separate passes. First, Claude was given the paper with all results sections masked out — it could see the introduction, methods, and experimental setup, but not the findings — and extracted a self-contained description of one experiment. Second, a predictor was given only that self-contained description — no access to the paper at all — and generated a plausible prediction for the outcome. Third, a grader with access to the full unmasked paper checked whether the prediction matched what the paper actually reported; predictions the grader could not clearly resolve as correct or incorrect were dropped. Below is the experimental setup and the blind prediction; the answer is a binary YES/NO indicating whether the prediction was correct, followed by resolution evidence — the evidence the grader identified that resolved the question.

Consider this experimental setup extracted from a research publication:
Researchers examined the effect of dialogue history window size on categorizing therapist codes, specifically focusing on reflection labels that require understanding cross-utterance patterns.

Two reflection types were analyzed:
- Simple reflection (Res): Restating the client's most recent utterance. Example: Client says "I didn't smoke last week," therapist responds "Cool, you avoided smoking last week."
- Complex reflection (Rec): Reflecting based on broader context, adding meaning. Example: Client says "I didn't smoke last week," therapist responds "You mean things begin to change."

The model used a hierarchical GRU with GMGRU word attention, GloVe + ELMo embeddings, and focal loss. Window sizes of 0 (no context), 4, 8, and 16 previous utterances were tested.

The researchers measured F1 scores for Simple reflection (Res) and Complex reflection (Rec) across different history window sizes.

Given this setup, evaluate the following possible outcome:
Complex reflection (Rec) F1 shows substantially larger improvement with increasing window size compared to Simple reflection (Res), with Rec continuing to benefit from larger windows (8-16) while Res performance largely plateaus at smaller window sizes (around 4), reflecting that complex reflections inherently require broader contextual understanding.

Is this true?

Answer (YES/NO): NO